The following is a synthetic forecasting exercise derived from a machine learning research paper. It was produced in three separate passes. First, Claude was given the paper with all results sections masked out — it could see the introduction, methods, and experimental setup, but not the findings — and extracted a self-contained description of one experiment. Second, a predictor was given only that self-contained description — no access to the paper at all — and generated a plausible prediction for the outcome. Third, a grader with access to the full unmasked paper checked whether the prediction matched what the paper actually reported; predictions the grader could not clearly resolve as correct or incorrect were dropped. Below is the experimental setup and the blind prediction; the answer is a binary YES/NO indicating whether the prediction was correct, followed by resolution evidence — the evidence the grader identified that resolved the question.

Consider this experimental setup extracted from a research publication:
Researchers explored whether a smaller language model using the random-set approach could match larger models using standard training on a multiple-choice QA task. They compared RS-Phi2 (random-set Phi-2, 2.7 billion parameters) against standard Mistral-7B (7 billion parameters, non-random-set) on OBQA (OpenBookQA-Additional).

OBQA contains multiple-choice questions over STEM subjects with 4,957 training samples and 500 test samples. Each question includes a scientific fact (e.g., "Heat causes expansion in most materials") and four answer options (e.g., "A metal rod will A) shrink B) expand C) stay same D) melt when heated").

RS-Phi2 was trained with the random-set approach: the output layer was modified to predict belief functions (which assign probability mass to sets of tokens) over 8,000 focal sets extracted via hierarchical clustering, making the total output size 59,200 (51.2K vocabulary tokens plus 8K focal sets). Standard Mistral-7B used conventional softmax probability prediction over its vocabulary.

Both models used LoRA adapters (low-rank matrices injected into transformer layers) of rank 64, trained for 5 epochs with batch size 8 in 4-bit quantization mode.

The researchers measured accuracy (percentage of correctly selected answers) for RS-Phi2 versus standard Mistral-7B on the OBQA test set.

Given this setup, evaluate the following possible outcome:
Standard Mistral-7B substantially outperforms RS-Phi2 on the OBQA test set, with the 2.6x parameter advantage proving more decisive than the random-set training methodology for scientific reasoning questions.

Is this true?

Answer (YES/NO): NO